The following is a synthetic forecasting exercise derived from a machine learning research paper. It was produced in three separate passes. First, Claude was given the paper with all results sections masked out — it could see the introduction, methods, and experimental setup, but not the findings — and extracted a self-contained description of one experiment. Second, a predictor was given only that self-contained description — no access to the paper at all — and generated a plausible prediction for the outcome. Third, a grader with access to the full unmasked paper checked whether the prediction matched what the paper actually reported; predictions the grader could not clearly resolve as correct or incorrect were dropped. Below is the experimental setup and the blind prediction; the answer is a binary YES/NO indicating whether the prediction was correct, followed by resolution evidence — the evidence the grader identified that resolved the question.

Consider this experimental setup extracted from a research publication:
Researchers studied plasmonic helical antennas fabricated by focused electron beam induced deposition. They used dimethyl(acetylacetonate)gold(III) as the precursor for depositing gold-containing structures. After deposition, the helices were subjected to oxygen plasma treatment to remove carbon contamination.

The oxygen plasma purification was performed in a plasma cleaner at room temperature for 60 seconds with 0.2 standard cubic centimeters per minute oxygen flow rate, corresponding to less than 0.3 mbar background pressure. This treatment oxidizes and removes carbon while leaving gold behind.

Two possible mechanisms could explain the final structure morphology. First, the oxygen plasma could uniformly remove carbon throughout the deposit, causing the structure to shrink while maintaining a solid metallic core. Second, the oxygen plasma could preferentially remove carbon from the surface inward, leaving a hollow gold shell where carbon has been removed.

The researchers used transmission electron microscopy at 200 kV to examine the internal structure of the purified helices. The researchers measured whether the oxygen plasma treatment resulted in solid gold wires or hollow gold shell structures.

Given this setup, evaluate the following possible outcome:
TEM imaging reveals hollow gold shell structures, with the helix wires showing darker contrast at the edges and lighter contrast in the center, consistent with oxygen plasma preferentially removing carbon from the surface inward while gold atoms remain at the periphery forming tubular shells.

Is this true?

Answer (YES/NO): NO